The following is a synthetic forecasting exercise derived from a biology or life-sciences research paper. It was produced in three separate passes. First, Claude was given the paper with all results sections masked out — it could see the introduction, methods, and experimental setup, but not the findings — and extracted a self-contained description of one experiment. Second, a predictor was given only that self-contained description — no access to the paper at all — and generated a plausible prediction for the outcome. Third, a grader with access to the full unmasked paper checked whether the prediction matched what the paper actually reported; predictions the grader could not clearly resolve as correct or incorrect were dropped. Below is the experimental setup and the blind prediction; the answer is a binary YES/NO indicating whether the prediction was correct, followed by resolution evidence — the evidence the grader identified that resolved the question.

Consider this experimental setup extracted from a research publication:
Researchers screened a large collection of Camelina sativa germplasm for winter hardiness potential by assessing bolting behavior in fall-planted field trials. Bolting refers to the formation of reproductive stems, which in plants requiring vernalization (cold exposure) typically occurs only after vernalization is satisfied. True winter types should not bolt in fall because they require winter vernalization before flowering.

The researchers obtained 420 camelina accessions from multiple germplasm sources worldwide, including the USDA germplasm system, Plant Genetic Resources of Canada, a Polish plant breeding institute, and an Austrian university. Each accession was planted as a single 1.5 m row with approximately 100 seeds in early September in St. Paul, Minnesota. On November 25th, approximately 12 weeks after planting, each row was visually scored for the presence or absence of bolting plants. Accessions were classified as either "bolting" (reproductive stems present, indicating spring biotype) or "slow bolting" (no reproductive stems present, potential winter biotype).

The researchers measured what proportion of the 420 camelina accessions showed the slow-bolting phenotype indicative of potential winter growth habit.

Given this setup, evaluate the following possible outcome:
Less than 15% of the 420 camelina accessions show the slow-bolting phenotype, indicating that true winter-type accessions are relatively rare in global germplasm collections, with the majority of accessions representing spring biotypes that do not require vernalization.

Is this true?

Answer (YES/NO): YES